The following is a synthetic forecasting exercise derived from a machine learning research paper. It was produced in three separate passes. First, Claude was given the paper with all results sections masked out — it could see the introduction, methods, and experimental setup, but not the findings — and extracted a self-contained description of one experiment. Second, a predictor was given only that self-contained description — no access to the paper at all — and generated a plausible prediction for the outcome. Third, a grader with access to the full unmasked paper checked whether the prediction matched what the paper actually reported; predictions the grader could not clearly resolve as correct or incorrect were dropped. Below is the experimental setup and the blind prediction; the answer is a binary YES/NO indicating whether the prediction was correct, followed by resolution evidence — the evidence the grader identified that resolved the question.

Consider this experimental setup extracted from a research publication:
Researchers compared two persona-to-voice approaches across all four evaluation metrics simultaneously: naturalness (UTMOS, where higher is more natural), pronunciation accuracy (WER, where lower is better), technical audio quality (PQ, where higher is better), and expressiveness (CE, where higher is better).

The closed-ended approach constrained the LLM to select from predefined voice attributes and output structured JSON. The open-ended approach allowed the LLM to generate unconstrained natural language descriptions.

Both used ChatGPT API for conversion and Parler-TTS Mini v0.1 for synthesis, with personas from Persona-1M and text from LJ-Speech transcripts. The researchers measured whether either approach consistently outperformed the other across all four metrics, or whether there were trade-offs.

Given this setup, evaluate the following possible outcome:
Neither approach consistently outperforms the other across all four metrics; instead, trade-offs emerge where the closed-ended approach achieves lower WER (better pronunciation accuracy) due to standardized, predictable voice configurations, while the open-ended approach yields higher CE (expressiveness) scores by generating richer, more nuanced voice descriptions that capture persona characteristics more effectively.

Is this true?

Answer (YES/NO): NO